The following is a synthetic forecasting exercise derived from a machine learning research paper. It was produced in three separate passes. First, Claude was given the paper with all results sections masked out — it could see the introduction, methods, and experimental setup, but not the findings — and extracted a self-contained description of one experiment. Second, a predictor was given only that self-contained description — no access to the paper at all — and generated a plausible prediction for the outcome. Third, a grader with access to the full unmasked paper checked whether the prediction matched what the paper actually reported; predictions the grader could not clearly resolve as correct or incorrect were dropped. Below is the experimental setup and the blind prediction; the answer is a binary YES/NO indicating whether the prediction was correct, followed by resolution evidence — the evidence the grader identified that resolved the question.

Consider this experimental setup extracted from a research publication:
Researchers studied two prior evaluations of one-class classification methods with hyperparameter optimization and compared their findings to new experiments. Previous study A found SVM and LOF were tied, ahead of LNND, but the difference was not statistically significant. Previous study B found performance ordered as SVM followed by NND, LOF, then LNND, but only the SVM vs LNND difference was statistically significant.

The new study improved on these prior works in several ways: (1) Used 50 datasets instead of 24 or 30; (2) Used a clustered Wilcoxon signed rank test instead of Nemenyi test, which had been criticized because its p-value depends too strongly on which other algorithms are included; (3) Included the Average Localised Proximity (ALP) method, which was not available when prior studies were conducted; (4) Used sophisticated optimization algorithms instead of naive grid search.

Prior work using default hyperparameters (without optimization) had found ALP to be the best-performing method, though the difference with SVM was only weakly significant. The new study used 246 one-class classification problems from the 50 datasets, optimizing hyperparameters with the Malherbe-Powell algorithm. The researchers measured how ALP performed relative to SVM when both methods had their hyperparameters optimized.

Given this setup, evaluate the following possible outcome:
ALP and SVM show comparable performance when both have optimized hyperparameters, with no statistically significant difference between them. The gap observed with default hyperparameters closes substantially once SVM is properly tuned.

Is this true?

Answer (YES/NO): YES